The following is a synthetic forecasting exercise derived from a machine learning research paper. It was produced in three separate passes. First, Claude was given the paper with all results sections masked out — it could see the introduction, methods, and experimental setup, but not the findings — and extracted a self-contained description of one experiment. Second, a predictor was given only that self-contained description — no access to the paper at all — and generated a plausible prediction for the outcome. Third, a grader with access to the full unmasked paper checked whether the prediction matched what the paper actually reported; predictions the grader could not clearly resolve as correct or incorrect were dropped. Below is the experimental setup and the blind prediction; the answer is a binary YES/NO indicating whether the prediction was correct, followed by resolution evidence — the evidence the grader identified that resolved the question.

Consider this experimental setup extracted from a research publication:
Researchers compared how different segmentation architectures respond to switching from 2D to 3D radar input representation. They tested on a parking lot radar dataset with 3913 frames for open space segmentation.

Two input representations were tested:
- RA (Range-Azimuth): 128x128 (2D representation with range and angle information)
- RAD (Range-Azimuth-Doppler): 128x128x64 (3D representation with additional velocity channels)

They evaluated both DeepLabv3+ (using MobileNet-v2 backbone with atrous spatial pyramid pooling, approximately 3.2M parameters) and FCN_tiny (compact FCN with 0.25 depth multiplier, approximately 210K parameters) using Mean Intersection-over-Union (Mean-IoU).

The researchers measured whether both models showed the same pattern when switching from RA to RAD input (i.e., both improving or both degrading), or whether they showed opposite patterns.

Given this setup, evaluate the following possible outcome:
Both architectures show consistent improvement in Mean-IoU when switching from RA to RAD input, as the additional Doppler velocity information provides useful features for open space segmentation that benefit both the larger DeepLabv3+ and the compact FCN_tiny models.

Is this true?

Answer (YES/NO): NO